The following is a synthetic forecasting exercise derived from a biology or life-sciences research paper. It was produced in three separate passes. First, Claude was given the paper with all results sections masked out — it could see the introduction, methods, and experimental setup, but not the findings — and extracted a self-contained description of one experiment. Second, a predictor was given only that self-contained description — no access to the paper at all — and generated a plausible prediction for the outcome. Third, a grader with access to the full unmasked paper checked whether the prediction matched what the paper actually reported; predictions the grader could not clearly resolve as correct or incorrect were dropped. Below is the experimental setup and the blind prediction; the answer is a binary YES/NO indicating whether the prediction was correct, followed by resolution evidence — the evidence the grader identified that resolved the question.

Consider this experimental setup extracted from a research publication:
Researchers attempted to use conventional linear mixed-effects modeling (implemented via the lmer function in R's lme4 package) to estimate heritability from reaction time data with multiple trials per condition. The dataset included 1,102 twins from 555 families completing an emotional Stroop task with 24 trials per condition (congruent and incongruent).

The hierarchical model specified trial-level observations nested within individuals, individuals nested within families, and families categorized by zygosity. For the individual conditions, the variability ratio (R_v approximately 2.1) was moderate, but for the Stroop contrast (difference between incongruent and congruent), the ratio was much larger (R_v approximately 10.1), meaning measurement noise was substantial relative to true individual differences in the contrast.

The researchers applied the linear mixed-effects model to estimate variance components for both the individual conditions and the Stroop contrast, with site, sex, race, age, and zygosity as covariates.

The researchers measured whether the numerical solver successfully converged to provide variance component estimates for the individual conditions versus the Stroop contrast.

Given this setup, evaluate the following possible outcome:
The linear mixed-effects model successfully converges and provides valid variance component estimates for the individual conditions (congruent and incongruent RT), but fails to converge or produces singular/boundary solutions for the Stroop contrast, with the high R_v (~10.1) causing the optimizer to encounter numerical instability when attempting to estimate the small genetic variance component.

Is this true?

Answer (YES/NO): YES